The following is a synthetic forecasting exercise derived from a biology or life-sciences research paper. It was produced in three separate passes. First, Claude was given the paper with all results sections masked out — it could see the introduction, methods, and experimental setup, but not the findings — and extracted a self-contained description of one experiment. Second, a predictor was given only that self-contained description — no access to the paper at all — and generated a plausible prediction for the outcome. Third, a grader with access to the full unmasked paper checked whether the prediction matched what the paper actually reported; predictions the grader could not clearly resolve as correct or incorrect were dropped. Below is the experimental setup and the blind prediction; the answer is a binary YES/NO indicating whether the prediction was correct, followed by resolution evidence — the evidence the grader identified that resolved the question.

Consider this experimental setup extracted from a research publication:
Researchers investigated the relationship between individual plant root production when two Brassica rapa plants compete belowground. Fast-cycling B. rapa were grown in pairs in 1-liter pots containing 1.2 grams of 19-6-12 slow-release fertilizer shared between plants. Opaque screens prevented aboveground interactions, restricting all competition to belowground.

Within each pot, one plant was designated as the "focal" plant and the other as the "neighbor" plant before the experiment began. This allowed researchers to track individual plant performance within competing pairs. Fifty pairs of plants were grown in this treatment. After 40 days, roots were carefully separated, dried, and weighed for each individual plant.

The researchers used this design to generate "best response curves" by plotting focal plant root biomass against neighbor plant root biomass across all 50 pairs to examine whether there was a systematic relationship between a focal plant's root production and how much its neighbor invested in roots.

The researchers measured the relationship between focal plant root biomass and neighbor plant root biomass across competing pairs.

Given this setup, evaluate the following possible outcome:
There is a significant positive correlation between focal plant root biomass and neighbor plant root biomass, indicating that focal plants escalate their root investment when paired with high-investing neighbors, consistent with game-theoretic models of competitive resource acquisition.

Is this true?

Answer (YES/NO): NO